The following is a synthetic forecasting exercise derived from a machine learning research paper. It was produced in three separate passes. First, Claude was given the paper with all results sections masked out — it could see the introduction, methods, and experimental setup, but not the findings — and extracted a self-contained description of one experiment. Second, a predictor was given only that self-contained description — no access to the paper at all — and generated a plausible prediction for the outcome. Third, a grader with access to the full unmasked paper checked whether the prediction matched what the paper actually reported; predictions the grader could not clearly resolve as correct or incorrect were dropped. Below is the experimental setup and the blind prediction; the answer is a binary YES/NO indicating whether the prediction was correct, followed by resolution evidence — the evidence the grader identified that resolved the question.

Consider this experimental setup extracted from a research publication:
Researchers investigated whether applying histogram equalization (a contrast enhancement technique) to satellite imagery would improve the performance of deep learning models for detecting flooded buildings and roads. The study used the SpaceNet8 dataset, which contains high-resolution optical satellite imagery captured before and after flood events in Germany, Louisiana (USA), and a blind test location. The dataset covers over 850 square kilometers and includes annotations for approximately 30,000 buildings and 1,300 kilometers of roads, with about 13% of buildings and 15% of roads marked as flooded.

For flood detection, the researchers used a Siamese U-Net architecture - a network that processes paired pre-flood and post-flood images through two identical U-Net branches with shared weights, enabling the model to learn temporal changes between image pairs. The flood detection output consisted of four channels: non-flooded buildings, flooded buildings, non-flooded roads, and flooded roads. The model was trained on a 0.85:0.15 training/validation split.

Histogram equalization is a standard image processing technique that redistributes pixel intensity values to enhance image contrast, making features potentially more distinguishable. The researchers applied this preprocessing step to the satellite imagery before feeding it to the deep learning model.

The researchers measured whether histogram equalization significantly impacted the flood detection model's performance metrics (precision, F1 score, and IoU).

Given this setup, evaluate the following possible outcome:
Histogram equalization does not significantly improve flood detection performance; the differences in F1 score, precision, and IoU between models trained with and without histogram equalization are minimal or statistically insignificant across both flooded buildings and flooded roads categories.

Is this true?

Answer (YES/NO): NO